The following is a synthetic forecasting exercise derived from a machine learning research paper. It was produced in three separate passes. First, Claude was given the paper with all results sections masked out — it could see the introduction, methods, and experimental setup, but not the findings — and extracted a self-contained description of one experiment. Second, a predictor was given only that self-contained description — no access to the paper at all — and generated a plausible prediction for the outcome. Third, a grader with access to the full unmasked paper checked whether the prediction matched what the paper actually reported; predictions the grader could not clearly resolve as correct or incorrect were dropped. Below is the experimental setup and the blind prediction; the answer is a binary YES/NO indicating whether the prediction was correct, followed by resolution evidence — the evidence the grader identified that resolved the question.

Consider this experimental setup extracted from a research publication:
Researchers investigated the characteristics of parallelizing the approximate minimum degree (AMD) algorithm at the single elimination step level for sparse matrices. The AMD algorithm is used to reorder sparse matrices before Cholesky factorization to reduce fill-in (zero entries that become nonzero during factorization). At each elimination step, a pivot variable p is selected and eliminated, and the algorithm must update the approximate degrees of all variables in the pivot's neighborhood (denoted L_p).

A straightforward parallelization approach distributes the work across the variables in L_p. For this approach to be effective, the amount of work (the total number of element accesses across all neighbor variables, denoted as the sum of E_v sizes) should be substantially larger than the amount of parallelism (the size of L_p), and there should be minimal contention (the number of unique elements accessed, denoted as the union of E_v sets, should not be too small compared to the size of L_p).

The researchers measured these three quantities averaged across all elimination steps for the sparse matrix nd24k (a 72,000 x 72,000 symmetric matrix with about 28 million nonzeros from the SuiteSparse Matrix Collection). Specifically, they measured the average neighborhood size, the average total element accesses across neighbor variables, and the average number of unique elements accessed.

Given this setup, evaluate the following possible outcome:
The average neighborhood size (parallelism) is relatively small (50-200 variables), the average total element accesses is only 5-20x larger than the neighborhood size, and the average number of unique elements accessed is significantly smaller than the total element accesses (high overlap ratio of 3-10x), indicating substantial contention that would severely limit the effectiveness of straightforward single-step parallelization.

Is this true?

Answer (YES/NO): NO